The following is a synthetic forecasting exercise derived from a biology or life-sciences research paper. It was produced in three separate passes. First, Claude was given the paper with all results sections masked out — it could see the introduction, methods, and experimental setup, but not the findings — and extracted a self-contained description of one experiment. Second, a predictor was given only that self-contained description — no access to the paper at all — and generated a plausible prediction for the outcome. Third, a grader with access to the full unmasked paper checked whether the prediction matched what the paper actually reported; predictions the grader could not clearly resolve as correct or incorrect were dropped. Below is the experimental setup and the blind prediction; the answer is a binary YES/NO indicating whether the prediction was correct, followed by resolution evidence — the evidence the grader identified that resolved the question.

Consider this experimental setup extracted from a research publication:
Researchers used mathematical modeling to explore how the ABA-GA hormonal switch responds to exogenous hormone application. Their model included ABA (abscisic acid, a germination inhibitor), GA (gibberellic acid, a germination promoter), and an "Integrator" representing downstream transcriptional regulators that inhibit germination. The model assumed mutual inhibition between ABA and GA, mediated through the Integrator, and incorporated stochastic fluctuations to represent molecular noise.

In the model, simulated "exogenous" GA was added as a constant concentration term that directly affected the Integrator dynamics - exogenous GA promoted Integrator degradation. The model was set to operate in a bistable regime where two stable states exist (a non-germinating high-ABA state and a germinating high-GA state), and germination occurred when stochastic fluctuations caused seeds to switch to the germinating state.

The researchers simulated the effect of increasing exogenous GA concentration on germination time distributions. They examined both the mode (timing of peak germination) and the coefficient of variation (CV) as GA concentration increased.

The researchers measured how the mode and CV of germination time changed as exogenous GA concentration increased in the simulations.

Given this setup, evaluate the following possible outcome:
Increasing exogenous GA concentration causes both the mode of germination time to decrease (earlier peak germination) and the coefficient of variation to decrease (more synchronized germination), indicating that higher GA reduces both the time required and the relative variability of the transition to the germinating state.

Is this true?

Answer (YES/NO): YES